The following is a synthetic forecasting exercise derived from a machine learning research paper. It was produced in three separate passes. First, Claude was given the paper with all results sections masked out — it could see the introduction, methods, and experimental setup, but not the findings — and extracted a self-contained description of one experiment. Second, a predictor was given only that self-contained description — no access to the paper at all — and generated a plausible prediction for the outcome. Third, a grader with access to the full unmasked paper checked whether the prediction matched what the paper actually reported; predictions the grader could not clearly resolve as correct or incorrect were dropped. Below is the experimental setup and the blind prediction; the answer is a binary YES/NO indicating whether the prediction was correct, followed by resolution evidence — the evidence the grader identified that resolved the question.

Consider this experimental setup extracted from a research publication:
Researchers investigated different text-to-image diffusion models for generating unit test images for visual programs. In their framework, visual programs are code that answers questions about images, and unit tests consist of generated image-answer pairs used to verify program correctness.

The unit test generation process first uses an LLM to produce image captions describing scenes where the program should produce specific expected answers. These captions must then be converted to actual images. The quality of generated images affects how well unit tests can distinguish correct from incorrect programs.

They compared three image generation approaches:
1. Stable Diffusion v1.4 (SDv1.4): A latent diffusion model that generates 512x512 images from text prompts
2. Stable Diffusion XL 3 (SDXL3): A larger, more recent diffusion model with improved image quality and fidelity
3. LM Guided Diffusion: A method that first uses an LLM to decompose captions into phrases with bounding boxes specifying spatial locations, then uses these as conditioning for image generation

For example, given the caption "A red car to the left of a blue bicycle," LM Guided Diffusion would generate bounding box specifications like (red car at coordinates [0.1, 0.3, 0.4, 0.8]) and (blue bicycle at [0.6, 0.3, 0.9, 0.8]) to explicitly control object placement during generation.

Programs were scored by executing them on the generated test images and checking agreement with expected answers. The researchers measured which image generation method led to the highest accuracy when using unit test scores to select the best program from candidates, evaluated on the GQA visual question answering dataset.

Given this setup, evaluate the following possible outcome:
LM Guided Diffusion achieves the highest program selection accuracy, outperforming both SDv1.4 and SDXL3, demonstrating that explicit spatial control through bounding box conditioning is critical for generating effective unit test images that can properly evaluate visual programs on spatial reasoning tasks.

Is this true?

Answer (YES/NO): NO